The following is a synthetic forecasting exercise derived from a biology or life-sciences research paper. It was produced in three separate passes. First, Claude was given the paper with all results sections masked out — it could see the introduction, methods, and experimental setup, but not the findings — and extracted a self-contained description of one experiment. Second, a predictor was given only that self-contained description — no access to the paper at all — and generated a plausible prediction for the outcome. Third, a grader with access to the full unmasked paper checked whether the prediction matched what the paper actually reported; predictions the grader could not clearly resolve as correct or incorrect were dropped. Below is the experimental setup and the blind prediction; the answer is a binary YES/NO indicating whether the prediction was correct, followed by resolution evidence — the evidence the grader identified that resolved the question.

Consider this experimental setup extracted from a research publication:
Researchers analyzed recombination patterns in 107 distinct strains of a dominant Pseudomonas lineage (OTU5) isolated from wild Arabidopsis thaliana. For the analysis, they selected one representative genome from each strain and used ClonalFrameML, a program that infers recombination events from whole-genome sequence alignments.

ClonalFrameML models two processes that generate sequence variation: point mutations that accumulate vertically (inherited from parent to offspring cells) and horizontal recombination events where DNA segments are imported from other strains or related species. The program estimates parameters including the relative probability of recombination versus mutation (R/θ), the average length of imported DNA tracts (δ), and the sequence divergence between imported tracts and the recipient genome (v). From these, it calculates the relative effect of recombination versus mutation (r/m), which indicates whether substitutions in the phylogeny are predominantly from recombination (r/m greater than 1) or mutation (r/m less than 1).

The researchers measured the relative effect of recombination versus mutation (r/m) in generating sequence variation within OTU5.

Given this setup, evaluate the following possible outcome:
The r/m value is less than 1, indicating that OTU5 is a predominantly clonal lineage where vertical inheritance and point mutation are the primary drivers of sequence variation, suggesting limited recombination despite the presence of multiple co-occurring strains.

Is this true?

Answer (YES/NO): NO